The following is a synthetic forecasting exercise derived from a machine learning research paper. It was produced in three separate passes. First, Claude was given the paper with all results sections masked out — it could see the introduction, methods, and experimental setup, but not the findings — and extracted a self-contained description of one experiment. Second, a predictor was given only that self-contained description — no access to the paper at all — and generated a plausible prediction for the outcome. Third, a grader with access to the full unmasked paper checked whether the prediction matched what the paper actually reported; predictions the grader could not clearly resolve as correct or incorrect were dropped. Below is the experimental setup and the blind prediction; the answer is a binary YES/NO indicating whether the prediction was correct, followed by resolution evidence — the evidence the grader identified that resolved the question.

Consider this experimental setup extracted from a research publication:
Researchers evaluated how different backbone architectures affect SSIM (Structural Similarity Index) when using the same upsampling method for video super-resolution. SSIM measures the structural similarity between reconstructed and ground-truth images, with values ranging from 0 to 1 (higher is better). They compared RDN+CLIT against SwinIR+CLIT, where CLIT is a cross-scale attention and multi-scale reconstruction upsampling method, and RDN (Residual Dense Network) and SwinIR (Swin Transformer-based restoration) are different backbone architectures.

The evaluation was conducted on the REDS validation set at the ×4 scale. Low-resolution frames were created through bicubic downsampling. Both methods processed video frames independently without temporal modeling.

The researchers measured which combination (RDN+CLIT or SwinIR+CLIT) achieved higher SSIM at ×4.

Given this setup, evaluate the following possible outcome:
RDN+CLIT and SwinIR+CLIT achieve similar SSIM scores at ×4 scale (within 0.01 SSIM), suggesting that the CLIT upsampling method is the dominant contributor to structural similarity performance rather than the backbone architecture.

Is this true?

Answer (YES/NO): YES